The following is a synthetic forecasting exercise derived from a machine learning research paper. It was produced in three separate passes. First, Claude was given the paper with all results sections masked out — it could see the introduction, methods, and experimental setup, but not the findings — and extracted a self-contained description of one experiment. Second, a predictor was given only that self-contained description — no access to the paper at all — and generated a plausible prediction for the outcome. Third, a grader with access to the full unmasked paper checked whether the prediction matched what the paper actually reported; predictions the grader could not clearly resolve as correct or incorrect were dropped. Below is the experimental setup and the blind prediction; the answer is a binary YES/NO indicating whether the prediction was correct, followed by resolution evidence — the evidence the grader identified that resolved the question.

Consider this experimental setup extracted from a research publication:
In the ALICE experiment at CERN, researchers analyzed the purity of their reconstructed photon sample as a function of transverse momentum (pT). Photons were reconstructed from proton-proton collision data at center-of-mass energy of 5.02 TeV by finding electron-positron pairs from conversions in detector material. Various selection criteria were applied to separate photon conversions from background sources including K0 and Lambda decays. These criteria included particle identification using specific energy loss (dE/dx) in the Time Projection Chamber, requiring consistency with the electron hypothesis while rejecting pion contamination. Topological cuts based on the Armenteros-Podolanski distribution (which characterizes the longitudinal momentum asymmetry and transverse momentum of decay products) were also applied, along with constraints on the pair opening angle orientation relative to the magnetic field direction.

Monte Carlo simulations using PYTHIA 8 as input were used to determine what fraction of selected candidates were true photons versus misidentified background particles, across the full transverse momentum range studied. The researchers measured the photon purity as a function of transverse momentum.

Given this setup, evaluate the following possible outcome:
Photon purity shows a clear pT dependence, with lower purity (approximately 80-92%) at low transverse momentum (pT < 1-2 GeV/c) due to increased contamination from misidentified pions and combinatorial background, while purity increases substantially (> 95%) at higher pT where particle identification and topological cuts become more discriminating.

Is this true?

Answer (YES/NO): NO